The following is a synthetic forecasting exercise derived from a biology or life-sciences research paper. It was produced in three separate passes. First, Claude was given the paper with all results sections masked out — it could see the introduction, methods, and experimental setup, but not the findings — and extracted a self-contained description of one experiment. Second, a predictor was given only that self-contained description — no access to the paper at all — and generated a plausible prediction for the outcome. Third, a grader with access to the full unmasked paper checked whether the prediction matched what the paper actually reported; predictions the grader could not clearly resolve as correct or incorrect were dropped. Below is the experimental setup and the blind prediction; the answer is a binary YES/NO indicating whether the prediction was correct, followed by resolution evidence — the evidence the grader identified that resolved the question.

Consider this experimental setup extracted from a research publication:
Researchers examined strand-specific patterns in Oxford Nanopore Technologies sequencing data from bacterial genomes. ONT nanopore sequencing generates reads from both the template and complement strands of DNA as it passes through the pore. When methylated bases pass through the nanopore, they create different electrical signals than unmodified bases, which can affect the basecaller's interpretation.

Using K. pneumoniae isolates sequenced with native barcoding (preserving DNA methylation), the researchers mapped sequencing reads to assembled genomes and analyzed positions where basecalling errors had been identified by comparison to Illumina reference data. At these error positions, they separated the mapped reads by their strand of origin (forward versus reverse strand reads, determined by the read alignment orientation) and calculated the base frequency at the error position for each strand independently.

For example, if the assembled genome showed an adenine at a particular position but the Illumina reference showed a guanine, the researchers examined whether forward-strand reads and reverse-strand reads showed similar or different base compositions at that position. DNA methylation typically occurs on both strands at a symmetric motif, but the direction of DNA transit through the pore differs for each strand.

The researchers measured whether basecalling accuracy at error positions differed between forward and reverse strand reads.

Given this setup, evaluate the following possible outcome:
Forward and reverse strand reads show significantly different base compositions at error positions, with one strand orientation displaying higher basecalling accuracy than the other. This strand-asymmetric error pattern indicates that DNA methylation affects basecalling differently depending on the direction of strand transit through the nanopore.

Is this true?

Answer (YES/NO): YES